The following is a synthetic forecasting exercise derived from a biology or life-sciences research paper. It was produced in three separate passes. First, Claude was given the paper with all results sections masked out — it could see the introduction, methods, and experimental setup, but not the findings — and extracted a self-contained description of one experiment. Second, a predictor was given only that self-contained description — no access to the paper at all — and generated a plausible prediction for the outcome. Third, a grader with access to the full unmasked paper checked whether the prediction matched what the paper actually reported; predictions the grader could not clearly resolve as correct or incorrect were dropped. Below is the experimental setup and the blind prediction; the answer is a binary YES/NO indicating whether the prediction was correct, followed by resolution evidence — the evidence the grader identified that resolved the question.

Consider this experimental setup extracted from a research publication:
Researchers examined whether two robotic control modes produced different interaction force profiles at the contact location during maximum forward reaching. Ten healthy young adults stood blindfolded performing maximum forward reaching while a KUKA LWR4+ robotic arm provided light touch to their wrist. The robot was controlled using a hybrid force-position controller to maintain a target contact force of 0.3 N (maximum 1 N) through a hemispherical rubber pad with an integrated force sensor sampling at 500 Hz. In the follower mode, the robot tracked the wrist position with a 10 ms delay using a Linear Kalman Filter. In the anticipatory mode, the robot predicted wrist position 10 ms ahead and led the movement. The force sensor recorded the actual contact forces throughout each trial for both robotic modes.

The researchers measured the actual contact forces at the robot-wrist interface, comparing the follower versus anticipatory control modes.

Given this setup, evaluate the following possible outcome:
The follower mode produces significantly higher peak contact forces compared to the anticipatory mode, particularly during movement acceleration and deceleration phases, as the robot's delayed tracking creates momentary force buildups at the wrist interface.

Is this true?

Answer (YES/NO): NO